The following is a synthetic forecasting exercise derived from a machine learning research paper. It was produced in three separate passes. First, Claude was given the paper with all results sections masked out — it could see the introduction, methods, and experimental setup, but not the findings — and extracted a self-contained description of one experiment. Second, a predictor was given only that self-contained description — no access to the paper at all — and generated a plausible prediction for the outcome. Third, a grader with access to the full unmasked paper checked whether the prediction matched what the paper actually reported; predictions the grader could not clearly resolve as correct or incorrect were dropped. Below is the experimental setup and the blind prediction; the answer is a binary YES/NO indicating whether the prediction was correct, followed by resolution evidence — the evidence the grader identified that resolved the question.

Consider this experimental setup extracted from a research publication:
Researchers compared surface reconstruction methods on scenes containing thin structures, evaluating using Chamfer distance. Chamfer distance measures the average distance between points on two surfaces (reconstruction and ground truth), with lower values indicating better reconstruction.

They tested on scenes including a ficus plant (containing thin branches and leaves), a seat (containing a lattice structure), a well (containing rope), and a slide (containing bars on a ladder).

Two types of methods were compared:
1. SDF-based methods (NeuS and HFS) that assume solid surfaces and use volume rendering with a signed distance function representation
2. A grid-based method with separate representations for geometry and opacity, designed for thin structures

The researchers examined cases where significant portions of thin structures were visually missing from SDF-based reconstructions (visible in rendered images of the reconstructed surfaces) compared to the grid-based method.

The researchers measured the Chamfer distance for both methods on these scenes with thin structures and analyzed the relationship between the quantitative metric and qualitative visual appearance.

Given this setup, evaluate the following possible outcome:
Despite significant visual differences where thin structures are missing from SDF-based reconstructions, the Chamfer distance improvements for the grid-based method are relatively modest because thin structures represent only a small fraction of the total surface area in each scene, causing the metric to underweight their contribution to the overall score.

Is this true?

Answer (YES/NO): NO